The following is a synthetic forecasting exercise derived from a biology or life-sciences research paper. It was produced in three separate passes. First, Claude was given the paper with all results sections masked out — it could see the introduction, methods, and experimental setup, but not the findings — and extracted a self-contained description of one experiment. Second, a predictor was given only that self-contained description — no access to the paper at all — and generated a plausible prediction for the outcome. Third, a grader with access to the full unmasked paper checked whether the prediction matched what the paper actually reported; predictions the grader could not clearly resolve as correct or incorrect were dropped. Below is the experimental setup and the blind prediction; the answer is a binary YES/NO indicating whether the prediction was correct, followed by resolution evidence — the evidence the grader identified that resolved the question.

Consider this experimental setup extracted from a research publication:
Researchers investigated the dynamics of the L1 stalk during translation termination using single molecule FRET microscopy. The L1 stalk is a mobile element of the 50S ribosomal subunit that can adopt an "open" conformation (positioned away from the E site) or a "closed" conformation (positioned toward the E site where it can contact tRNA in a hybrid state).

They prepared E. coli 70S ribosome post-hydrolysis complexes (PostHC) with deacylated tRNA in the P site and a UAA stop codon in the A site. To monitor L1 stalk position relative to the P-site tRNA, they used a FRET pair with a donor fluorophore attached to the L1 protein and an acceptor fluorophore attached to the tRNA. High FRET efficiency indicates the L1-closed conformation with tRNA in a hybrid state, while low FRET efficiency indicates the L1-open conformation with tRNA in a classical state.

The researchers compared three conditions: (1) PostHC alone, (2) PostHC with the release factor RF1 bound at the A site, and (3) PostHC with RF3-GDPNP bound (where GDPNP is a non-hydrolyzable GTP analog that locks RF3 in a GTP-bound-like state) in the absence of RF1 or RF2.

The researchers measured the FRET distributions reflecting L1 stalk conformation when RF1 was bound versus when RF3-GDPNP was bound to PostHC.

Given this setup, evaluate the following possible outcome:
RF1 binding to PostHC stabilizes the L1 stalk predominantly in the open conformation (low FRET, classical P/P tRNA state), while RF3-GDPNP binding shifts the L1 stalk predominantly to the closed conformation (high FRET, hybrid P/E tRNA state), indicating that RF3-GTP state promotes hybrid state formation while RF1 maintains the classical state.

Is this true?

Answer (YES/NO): YES